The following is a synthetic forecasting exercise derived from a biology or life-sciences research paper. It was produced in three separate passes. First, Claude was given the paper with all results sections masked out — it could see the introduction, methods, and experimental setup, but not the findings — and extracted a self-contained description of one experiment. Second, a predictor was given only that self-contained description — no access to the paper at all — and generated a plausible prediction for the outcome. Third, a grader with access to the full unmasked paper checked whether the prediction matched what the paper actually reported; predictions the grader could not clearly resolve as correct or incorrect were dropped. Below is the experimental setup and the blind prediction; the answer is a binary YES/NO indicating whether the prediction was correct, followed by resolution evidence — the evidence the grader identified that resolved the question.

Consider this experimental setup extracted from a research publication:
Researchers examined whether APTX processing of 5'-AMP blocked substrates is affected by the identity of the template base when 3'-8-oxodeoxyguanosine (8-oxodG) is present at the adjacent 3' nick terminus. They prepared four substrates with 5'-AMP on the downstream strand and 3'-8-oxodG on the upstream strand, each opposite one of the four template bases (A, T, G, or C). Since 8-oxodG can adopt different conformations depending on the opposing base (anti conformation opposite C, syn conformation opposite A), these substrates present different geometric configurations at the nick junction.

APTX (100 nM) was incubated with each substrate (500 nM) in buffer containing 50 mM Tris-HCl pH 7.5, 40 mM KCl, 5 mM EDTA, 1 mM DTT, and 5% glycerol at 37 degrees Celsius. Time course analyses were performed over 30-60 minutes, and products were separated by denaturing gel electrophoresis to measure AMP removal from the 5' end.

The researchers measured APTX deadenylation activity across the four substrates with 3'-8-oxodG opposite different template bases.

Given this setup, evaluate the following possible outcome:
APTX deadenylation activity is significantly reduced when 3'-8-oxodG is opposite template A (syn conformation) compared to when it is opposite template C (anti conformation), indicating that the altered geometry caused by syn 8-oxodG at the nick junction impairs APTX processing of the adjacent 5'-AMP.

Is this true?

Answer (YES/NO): NO